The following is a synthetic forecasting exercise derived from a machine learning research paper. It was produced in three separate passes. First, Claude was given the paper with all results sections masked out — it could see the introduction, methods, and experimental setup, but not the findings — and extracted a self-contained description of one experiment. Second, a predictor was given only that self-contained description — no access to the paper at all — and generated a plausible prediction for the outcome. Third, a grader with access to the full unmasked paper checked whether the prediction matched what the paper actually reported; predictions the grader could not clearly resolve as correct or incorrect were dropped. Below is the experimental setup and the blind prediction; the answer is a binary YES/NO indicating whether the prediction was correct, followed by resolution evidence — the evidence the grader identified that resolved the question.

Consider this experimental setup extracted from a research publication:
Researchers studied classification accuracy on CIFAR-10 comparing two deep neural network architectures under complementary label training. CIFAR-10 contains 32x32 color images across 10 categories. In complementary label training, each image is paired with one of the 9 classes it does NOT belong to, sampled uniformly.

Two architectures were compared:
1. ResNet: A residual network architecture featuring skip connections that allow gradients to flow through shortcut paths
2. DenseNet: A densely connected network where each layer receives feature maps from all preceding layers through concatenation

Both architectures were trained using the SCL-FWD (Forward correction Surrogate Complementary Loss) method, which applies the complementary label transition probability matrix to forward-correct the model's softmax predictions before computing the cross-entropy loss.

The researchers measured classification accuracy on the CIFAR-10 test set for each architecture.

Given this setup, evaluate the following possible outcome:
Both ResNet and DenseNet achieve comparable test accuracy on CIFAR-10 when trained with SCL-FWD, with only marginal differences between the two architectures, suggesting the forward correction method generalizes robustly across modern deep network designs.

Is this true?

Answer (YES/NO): NO